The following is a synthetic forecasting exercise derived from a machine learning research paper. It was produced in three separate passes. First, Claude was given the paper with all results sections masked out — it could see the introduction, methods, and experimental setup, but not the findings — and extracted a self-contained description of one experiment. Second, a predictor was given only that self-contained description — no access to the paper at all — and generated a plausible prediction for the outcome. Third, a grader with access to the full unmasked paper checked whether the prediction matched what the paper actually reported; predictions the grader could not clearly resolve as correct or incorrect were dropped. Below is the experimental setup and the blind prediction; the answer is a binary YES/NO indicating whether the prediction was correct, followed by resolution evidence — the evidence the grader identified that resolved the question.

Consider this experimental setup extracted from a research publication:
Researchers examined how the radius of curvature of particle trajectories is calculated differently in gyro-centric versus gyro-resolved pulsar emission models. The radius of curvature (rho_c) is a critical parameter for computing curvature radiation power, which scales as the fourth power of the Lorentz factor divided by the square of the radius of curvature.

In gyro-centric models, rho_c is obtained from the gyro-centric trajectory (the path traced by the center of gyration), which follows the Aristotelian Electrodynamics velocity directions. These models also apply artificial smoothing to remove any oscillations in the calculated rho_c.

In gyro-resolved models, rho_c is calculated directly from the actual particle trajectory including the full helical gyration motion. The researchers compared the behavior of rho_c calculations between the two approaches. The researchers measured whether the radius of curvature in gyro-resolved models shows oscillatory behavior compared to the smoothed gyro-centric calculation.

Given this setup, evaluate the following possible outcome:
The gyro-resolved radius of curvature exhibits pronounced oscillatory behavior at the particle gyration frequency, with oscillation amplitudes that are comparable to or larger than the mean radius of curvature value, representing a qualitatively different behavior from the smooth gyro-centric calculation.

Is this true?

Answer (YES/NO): NO